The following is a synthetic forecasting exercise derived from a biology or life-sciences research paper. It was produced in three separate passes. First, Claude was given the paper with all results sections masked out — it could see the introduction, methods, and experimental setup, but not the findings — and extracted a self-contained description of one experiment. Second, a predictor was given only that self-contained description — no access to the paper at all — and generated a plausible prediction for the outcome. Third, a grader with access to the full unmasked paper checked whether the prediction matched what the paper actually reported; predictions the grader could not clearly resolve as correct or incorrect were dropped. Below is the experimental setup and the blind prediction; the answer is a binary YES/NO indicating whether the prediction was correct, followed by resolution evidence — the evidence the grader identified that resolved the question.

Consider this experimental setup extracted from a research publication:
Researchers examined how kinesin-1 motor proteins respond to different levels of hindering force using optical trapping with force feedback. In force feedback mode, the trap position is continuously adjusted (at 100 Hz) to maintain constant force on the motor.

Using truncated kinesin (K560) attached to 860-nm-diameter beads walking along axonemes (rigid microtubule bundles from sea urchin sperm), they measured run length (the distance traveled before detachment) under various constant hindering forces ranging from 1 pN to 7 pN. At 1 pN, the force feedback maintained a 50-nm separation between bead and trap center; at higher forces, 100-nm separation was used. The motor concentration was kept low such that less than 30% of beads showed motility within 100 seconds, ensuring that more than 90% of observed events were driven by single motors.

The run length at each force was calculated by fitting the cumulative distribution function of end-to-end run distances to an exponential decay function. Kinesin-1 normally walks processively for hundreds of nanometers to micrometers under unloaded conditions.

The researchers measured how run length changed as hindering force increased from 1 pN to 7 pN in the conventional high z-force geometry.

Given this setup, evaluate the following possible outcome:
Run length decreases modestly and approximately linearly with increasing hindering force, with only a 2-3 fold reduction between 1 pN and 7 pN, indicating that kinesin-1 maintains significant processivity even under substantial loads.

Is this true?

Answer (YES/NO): NO